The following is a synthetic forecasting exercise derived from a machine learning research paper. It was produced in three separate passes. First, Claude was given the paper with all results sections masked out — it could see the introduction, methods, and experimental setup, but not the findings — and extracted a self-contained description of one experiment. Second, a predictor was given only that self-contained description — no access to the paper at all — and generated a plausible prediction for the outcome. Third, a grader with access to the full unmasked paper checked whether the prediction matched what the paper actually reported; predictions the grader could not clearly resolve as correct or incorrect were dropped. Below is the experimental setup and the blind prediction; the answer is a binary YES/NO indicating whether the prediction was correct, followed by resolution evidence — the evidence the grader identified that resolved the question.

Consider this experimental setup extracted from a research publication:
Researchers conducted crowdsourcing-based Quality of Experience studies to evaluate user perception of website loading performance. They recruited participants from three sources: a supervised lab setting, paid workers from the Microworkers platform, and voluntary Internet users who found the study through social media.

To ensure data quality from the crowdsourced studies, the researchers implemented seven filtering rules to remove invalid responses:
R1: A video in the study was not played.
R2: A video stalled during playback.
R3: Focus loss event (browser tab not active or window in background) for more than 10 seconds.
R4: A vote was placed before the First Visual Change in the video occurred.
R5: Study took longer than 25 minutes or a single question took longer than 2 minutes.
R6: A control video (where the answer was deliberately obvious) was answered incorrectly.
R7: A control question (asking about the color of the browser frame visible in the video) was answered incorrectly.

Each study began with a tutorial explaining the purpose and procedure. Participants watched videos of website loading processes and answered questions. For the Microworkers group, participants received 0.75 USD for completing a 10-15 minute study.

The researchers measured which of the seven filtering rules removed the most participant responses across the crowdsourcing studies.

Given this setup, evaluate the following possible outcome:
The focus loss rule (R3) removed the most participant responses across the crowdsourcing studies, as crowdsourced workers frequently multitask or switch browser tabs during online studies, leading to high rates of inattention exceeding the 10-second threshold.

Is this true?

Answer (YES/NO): YES